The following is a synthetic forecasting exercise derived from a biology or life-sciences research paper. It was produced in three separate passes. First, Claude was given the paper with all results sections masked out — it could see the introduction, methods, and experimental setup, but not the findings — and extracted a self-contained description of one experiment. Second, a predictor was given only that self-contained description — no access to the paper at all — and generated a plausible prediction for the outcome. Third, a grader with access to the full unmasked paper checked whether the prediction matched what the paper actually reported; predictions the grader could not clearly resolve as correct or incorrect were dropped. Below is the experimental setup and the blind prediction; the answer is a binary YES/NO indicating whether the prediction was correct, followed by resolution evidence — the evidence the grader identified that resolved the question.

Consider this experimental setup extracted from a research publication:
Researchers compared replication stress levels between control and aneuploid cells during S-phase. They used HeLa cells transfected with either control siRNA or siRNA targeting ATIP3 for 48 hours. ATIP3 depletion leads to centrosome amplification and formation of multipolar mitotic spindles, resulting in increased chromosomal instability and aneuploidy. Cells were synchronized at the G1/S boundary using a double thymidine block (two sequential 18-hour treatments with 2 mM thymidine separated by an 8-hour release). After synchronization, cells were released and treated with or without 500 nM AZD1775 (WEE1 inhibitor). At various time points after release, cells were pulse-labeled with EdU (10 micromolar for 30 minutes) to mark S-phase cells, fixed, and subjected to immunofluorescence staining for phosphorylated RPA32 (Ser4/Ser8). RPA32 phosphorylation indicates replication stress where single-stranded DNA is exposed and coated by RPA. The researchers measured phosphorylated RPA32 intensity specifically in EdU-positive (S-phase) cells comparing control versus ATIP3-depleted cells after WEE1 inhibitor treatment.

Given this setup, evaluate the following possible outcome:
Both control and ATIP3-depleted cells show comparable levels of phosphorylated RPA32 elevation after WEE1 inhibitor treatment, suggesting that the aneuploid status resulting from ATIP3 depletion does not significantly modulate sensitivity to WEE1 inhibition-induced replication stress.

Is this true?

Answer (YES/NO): NO